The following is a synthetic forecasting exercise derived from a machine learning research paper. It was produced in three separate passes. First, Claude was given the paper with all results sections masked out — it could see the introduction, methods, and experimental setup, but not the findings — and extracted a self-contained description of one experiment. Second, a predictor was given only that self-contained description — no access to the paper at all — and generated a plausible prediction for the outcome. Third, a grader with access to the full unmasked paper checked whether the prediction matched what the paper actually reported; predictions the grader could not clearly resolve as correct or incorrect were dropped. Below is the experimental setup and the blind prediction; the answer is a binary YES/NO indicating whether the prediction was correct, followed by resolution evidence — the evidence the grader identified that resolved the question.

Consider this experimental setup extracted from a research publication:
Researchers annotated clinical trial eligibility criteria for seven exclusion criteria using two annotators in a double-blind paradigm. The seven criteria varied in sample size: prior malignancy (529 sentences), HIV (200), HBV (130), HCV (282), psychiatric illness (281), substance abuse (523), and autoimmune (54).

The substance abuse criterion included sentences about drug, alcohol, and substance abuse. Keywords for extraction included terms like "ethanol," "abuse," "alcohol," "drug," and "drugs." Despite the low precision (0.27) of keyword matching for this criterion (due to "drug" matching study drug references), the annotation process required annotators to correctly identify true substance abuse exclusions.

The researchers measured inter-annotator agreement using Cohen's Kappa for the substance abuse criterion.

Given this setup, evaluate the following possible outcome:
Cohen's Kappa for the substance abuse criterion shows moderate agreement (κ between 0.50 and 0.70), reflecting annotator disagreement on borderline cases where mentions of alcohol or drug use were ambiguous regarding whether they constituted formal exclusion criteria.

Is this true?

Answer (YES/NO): NO